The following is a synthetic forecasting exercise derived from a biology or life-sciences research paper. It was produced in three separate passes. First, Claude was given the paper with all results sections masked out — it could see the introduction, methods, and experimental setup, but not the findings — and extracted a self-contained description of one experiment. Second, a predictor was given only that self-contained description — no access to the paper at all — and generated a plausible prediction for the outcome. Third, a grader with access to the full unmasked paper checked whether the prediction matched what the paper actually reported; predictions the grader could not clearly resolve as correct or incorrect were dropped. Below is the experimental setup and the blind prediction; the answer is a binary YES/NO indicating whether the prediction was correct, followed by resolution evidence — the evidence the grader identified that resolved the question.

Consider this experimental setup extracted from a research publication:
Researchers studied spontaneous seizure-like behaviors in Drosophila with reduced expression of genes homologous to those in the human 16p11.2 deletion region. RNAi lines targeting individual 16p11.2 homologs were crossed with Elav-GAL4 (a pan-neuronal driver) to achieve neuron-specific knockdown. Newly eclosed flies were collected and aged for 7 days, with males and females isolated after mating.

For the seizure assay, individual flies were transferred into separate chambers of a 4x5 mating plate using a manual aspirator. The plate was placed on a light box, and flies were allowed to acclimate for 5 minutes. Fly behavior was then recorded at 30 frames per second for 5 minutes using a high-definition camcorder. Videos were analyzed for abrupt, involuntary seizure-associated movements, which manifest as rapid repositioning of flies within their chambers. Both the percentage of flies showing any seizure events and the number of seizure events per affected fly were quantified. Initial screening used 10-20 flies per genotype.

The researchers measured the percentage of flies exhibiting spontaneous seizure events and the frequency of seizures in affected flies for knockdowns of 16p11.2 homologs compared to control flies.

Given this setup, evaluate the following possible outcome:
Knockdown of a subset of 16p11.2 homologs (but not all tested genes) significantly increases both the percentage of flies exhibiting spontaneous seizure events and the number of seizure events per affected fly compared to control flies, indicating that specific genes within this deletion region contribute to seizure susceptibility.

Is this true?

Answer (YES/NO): YES